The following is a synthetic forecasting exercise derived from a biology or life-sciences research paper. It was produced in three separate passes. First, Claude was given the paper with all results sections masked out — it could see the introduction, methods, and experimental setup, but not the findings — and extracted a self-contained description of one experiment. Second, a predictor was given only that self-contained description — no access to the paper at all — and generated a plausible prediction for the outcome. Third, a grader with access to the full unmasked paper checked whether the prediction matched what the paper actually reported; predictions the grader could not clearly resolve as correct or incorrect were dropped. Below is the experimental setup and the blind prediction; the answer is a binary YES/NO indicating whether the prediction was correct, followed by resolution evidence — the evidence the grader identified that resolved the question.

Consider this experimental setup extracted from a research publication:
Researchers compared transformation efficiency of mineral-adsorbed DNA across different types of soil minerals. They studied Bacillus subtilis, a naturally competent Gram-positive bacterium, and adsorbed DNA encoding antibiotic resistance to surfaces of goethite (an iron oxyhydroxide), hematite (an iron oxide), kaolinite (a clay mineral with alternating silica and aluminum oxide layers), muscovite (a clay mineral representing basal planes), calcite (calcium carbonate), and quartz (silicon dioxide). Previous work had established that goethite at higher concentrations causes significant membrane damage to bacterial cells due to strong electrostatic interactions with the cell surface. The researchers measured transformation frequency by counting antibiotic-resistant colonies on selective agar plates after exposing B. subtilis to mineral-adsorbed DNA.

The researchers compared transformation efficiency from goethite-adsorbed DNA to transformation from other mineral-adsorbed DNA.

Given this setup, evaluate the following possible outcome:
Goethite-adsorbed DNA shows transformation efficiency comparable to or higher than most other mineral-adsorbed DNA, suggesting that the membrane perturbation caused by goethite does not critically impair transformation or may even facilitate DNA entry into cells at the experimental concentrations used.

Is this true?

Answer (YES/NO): NO